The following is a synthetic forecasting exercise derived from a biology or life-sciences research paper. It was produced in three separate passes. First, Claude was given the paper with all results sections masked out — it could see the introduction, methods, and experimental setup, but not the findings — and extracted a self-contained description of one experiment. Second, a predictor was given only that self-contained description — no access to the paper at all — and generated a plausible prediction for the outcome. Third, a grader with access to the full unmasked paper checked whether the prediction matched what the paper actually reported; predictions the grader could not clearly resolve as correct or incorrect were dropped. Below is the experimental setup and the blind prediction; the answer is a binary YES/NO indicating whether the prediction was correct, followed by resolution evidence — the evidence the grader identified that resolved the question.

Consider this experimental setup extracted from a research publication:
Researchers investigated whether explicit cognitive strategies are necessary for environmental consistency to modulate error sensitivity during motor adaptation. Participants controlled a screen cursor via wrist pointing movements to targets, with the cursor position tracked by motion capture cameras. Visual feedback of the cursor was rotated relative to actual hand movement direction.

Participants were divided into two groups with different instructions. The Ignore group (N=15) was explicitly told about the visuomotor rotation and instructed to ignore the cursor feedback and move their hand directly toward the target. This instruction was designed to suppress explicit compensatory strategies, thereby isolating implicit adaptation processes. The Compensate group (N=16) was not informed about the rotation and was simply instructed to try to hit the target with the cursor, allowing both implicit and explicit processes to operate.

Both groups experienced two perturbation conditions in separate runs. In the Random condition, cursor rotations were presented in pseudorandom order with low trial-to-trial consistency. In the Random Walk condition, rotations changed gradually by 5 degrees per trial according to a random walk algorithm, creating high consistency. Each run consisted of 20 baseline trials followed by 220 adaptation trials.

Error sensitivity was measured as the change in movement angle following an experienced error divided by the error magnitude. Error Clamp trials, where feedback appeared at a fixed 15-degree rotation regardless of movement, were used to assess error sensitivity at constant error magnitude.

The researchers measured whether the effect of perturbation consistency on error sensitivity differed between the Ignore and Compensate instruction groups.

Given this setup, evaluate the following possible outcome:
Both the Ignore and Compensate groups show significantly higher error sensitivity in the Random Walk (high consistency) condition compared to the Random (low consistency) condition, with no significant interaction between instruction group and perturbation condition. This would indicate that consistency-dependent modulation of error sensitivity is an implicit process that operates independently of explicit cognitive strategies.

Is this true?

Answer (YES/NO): NO